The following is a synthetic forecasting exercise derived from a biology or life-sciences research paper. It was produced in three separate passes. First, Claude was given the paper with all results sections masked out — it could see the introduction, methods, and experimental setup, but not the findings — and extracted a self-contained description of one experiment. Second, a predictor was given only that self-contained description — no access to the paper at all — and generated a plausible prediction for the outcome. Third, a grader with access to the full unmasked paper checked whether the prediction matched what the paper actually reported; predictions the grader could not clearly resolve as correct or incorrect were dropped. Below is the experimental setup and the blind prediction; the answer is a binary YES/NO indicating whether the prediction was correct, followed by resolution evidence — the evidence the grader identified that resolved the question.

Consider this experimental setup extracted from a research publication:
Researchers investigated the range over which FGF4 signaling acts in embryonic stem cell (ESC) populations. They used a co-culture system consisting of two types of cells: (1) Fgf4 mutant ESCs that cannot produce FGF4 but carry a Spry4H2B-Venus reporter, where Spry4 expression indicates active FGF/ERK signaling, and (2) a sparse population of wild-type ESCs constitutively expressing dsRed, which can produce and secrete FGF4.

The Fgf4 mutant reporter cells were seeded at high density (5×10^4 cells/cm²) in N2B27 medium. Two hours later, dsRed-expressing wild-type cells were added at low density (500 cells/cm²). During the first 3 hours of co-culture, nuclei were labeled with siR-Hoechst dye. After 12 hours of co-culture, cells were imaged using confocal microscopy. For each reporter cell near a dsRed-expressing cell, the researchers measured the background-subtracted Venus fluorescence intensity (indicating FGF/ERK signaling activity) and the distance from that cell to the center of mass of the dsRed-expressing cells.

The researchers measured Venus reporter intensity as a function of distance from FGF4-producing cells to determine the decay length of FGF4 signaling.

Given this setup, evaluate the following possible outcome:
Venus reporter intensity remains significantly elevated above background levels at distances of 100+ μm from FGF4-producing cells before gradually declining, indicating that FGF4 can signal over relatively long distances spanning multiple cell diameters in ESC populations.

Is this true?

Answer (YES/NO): NO